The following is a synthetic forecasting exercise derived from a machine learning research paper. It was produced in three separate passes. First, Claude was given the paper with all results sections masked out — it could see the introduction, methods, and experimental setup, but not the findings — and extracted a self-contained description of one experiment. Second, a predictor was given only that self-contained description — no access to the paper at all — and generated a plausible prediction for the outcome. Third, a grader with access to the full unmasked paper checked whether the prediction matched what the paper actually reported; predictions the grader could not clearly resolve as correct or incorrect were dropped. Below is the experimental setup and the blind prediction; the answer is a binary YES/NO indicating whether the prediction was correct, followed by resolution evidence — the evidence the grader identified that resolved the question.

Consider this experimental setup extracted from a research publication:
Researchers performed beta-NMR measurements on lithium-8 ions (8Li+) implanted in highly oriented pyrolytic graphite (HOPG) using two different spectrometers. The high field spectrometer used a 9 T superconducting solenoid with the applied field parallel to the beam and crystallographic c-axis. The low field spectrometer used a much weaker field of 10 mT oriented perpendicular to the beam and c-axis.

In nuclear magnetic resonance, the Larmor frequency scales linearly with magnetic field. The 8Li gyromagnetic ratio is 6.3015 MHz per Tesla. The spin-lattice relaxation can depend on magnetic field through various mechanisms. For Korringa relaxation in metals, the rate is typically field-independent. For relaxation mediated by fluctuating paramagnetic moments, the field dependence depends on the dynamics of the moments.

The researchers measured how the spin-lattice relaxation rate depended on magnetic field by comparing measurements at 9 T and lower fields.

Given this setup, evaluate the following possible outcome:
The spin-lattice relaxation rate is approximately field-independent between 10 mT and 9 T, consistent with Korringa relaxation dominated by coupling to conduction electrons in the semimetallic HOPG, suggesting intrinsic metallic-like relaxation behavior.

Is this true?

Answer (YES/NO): NO